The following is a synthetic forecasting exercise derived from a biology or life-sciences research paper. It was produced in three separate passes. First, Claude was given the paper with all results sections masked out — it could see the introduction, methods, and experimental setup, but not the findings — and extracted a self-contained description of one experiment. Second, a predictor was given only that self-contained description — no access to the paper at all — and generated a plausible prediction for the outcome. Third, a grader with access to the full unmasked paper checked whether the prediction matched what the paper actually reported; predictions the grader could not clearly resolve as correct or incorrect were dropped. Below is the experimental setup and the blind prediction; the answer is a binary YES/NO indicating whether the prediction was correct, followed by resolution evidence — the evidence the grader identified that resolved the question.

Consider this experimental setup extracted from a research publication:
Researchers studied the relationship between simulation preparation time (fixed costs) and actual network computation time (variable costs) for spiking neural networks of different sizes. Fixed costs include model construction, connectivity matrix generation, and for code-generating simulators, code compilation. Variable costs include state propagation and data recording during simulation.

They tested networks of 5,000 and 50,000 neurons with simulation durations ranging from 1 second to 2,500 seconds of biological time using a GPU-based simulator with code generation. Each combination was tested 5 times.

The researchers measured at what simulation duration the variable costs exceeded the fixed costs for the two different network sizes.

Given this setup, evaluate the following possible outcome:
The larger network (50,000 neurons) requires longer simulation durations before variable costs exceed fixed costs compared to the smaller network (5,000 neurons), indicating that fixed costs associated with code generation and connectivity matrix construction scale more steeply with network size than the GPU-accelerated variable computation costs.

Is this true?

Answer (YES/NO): NO